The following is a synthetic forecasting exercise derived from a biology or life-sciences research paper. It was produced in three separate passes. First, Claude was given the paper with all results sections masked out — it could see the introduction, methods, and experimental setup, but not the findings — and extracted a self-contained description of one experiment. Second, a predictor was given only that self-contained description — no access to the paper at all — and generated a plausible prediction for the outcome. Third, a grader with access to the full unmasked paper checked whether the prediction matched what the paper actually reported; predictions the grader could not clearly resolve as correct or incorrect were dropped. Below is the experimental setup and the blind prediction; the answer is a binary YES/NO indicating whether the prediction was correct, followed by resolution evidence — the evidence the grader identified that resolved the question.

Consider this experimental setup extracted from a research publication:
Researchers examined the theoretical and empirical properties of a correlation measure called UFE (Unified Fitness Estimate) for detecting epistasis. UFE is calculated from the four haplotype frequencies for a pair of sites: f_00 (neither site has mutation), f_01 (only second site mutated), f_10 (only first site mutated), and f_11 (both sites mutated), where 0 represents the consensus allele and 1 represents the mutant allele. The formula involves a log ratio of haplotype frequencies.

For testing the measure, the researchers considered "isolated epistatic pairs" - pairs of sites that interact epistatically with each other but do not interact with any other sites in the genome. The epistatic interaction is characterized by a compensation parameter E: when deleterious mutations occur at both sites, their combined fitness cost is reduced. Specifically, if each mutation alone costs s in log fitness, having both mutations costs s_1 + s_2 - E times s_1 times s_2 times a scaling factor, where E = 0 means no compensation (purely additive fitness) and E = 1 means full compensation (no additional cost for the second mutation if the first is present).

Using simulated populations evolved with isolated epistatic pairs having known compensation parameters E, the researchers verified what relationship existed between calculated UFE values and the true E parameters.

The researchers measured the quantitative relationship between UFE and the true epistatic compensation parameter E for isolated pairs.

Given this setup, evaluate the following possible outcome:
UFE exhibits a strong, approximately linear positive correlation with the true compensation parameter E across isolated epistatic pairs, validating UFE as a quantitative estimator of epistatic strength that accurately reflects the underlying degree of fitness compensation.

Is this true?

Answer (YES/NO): YES